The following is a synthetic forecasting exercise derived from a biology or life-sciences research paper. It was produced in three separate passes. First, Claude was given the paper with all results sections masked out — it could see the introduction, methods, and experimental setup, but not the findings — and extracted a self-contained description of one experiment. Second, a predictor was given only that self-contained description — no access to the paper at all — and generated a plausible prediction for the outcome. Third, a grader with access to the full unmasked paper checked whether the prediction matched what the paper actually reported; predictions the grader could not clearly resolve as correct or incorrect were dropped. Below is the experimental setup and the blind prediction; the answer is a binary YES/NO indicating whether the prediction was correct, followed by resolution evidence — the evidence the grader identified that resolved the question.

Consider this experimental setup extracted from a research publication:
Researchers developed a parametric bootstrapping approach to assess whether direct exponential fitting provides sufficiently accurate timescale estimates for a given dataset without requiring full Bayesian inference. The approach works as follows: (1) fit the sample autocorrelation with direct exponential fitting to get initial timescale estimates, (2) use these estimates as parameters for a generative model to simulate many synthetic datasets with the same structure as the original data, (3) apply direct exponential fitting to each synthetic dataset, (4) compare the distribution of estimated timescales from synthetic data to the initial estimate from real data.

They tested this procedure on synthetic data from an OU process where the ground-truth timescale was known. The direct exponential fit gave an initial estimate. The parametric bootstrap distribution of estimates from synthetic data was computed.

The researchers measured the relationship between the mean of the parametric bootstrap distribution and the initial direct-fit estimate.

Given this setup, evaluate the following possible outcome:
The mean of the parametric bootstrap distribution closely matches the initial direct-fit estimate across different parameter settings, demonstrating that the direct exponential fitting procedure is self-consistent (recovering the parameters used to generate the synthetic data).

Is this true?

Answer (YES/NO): NO